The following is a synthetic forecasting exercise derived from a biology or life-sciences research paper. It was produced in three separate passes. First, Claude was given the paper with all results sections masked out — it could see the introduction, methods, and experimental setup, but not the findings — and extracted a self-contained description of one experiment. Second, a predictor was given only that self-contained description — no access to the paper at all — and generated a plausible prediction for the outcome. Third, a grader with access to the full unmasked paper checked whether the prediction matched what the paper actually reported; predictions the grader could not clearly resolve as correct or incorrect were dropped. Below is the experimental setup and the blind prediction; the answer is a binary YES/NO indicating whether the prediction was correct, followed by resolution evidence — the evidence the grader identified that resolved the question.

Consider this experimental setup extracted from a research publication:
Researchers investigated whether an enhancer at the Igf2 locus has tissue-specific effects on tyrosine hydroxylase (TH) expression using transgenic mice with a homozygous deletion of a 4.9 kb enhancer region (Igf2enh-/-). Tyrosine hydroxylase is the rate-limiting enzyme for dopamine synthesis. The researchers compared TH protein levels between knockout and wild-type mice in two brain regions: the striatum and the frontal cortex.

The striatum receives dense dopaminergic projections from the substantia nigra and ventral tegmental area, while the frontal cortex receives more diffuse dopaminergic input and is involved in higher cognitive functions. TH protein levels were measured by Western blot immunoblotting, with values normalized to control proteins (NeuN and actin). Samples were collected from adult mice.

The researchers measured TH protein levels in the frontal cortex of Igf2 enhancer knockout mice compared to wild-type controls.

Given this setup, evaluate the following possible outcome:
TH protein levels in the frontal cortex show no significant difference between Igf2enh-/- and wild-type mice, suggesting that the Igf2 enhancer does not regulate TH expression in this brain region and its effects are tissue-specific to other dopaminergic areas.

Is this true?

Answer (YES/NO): YES